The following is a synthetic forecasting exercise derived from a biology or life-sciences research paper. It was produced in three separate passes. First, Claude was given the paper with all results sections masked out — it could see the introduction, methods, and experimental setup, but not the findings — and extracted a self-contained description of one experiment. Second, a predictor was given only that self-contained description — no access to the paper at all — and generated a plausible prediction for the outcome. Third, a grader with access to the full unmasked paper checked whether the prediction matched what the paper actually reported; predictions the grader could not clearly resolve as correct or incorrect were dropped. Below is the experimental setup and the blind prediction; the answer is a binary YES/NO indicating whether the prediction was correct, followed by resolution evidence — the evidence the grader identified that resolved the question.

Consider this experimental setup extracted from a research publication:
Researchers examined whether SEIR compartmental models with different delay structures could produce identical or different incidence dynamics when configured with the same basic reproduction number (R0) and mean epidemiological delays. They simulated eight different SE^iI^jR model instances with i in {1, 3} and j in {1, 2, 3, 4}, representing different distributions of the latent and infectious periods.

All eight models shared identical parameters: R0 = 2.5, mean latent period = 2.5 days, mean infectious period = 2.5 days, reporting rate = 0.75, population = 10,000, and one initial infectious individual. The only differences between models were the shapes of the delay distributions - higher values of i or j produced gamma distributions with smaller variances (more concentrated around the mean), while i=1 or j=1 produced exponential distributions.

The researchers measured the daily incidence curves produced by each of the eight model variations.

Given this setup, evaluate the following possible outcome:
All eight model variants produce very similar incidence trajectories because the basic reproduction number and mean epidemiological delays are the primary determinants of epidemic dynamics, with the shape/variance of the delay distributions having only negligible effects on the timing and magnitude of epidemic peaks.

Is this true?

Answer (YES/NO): NO